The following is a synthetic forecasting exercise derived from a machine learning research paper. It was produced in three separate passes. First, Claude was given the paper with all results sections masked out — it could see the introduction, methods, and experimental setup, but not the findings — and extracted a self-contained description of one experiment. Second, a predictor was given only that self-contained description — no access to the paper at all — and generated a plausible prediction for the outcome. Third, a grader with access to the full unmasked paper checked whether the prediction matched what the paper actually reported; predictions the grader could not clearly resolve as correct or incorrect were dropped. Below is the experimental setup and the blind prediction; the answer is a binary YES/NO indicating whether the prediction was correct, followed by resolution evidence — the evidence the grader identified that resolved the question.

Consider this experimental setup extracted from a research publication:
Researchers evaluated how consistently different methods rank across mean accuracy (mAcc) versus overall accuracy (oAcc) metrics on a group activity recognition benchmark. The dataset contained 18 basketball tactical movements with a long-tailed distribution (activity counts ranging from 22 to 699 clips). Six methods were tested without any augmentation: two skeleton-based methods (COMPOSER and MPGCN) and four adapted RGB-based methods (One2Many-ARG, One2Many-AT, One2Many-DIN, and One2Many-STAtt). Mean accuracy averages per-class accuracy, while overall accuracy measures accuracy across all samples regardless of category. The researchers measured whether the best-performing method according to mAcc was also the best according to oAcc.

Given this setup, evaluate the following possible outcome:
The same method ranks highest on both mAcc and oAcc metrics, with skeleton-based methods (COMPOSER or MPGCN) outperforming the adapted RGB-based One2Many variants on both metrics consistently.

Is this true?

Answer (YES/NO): NO